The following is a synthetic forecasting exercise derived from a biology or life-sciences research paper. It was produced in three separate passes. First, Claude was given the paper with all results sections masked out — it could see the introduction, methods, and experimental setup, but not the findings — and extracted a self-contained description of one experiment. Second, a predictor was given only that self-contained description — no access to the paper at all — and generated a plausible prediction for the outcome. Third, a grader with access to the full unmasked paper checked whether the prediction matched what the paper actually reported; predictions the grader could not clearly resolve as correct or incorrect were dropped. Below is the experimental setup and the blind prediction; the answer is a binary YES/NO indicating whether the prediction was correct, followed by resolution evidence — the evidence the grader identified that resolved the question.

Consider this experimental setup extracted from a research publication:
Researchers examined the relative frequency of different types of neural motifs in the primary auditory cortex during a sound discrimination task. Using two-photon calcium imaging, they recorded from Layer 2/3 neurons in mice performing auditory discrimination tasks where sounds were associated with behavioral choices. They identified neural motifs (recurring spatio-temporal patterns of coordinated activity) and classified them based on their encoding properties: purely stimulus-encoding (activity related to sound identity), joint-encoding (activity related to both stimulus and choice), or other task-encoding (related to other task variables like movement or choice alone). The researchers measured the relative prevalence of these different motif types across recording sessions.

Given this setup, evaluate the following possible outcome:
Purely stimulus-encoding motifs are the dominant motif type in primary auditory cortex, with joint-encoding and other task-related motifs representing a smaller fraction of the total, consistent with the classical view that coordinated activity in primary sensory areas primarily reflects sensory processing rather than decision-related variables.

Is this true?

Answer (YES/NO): YES